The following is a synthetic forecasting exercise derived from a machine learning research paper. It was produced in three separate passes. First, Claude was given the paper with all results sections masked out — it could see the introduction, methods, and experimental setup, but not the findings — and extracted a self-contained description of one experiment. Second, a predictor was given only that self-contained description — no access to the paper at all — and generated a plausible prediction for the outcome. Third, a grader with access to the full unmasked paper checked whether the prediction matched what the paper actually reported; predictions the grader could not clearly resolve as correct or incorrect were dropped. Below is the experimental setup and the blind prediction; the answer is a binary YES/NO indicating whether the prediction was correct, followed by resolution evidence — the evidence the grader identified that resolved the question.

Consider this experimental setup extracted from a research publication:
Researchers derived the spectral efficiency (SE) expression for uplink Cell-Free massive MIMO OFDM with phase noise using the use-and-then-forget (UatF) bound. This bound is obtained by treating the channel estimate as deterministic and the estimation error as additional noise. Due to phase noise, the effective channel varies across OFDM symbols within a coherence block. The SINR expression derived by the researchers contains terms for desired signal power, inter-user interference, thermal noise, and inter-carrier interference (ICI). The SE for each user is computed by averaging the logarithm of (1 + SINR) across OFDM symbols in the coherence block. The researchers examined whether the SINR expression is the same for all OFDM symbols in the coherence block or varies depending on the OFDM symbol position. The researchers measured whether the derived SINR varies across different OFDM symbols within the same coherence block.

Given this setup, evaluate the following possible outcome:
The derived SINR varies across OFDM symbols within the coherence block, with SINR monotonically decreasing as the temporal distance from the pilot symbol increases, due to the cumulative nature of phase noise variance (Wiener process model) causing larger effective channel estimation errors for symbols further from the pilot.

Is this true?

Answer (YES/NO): NO